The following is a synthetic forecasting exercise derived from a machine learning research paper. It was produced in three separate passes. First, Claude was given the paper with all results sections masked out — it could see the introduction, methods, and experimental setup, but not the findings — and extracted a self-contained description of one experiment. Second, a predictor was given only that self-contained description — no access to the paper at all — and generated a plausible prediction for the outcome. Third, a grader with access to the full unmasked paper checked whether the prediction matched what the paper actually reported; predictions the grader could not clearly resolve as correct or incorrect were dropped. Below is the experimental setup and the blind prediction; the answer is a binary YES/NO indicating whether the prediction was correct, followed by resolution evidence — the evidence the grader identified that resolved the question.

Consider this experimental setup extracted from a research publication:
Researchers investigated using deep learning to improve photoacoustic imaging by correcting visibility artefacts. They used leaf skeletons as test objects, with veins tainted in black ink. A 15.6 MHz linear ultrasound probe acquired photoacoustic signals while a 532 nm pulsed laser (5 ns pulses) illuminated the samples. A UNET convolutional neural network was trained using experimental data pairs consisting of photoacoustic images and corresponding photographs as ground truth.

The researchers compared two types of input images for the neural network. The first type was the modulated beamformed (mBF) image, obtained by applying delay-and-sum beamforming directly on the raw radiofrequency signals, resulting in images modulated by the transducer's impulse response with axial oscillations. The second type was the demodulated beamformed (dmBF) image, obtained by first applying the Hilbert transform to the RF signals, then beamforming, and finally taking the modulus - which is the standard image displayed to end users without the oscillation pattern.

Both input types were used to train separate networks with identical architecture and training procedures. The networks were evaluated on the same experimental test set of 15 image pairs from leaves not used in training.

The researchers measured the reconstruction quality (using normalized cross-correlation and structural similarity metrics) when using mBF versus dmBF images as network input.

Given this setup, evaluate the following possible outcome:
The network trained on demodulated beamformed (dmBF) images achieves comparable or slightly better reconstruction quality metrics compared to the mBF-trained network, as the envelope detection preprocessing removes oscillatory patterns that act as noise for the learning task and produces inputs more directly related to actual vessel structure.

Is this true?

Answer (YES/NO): NO